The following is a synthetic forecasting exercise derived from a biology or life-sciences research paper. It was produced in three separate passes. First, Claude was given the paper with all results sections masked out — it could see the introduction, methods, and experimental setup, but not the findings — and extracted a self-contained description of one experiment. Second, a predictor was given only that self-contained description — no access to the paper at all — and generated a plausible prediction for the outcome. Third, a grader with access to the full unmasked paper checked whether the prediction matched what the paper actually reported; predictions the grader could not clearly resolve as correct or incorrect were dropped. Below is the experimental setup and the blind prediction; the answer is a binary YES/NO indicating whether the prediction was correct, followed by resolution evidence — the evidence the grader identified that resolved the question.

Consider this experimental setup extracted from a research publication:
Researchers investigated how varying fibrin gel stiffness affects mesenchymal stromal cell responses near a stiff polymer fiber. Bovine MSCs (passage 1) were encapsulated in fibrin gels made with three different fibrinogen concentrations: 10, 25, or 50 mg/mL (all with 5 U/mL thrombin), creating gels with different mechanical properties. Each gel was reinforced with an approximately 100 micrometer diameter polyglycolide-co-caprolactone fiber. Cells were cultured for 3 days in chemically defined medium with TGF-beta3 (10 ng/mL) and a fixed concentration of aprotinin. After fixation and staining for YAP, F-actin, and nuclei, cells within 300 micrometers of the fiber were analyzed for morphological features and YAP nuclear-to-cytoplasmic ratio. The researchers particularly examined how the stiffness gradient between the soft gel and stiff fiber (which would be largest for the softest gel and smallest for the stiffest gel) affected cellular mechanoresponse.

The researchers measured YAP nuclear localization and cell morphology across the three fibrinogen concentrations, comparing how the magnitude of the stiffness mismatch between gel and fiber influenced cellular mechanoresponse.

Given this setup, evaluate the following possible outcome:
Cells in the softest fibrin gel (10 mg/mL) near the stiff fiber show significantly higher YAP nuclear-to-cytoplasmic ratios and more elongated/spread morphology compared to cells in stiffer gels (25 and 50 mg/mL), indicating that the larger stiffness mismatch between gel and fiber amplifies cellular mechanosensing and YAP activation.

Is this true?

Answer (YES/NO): YES